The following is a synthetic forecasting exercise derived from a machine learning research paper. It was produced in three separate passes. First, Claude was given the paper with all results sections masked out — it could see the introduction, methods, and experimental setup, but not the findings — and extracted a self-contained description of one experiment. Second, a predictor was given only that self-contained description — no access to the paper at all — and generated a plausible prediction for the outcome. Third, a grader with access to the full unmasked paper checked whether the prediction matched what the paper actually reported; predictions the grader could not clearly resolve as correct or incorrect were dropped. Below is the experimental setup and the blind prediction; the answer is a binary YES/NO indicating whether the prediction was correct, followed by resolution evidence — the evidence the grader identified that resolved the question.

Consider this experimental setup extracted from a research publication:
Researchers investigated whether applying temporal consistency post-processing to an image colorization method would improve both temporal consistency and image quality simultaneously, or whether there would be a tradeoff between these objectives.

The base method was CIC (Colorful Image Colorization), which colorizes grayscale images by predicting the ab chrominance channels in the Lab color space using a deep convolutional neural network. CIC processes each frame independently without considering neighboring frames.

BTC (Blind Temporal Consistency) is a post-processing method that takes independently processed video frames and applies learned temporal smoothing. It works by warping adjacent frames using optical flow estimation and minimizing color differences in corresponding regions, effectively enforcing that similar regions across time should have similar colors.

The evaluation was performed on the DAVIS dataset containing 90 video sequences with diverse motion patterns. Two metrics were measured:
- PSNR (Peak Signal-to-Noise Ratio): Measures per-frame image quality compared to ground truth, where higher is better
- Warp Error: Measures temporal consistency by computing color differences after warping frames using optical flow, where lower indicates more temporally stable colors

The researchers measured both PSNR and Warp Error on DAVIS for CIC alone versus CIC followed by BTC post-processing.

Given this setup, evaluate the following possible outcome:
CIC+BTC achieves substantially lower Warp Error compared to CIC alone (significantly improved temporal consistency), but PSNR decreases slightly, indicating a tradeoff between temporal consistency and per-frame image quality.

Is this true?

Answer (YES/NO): YES